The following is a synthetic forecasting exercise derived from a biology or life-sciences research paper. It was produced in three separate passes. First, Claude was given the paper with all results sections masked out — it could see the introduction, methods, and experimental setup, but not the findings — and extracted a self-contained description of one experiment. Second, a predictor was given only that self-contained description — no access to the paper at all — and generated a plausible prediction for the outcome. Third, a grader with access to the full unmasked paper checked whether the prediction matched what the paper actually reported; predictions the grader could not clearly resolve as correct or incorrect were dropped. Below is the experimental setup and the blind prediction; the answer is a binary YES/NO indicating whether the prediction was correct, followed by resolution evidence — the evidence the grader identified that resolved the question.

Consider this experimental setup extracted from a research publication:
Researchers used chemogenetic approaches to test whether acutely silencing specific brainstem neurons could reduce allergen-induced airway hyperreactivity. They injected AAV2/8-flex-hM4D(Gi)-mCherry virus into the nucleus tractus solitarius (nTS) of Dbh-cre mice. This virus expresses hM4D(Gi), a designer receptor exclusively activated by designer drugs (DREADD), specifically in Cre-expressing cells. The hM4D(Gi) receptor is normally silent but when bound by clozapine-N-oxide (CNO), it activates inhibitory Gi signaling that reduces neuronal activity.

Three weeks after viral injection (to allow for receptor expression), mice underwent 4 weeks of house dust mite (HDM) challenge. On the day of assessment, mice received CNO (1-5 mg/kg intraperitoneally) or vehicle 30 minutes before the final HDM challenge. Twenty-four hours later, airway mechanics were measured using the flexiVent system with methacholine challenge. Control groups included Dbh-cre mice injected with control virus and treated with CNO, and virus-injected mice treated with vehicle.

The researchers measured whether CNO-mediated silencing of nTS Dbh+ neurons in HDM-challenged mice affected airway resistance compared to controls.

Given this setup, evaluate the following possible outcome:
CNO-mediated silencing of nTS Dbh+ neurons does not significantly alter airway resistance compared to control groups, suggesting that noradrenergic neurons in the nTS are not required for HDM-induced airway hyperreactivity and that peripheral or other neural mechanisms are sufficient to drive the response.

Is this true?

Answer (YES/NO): NO